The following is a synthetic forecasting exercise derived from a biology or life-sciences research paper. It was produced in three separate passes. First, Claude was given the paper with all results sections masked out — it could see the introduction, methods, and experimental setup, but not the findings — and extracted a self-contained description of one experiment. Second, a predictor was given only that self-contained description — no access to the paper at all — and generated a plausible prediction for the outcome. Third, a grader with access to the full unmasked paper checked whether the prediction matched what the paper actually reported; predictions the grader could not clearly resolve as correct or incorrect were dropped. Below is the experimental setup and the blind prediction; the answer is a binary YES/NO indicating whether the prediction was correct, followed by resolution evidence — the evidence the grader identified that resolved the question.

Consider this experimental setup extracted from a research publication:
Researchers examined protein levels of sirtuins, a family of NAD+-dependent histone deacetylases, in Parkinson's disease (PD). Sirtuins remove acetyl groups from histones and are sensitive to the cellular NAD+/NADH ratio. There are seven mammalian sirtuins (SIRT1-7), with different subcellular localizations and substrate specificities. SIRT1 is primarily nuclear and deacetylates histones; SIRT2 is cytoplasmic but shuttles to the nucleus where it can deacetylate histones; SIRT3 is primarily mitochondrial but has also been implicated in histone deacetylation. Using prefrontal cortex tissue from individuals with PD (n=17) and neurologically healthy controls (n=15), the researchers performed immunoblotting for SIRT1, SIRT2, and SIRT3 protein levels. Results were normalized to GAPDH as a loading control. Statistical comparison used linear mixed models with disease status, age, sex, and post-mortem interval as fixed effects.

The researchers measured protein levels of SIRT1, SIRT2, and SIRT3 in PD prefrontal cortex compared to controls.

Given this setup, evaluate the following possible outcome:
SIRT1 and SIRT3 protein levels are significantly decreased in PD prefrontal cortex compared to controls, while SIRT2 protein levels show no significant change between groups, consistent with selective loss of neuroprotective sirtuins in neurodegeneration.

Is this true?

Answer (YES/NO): NO